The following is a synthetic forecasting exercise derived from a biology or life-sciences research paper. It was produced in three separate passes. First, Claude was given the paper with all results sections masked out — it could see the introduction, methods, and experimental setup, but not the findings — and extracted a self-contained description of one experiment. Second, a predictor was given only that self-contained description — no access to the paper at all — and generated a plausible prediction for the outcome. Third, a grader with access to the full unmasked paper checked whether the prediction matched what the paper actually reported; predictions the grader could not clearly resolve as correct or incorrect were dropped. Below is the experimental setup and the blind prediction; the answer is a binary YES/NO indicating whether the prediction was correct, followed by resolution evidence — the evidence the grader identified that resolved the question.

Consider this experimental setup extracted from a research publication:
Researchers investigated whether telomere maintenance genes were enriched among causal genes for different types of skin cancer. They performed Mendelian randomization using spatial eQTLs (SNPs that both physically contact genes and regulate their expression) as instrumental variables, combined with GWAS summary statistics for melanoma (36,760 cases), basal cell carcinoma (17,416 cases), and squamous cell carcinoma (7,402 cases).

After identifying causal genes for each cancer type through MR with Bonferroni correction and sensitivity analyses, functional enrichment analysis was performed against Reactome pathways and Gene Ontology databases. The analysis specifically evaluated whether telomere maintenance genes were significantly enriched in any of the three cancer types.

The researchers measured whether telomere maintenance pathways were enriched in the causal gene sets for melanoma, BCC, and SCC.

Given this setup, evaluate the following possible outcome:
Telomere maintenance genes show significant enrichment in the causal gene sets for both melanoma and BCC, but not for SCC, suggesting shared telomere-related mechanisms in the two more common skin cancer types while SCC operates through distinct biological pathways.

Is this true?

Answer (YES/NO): NO